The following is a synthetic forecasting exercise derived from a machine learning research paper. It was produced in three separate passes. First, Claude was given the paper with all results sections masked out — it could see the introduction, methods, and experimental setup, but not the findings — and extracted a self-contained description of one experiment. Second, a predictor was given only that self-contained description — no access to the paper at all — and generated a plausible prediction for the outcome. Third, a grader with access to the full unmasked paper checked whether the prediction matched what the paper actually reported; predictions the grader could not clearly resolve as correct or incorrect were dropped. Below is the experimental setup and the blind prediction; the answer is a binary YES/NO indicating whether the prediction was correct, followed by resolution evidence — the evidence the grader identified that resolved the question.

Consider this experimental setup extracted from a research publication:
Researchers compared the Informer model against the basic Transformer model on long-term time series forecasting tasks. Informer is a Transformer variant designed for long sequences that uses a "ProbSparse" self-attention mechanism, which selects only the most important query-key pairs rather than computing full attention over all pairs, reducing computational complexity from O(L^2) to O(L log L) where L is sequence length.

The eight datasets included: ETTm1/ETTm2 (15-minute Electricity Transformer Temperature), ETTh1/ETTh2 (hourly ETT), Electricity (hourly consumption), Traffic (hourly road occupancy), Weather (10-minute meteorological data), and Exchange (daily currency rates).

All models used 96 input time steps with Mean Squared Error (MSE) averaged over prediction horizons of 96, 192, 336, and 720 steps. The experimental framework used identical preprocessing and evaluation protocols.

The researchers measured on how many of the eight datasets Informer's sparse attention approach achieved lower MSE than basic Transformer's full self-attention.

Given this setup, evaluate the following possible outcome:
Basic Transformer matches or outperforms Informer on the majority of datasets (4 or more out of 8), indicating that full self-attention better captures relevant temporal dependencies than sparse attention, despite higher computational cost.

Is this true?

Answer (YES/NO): YES